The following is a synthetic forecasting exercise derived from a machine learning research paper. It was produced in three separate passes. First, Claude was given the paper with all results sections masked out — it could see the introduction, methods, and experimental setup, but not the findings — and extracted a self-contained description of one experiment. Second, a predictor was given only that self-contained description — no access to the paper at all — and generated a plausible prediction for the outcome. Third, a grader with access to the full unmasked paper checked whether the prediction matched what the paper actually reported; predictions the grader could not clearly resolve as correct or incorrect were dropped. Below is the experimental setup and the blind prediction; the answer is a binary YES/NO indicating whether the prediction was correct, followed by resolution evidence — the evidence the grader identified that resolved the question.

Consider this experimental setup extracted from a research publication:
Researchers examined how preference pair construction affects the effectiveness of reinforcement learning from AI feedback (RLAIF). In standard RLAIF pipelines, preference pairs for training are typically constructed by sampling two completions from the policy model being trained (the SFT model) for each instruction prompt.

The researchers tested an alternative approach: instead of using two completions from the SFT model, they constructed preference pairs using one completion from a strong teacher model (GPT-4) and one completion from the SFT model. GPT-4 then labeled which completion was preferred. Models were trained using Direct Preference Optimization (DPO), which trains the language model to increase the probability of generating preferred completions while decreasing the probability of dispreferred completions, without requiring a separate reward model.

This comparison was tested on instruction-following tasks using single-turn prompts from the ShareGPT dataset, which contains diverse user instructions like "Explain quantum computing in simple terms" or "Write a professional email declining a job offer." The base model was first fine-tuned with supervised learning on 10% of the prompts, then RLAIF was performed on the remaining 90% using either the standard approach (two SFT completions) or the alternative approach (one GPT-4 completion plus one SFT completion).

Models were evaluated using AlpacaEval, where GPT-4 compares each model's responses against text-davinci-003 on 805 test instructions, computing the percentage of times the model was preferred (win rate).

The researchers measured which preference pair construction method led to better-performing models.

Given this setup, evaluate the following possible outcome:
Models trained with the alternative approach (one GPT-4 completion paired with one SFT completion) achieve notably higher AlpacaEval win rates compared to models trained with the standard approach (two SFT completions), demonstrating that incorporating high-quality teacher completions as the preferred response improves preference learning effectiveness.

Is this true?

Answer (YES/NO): YES